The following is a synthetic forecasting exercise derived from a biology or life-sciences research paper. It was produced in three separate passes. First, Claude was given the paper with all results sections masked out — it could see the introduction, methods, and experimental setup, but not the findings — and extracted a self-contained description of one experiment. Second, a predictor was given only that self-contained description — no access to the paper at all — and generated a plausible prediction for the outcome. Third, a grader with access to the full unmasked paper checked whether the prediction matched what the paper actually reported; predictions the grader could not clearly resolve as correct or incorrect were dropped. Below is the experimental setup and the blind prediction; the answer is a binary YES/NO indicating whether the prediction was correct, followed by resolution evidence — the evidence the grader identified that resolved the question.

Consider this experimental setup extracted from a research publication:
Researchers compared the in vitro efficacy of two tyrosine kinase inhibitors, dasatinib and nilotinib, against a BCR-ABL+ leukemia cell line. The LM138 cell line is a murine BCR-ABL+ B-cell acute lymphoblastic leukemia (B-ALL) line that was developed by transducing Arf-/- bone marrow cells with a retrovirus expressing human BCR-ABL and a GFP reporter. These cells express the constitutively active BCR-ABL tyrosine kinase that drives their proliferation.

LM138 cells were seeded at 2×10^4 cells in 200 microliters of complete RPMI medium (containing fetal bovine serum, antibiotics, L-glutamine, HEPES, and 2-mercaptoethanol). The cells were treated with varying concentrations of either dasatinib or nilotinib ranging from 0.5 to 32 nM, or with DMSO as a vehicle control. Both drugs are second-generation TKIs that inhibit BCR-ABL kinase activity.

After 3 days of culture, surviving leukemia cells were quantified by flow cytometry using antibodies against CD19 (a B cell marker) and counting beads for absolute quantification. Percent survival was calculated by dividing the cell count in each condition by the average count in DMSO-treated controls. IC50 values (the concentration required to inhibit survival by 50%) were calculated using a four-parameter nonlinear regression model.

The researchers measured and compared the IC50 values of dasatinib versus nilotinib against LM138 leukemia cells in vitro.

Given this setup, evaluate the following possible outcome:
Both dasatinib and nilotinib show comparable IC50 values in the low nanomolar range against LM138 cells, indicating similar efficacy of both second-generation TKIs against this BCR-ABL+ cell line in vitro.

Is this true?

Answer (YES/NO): YES